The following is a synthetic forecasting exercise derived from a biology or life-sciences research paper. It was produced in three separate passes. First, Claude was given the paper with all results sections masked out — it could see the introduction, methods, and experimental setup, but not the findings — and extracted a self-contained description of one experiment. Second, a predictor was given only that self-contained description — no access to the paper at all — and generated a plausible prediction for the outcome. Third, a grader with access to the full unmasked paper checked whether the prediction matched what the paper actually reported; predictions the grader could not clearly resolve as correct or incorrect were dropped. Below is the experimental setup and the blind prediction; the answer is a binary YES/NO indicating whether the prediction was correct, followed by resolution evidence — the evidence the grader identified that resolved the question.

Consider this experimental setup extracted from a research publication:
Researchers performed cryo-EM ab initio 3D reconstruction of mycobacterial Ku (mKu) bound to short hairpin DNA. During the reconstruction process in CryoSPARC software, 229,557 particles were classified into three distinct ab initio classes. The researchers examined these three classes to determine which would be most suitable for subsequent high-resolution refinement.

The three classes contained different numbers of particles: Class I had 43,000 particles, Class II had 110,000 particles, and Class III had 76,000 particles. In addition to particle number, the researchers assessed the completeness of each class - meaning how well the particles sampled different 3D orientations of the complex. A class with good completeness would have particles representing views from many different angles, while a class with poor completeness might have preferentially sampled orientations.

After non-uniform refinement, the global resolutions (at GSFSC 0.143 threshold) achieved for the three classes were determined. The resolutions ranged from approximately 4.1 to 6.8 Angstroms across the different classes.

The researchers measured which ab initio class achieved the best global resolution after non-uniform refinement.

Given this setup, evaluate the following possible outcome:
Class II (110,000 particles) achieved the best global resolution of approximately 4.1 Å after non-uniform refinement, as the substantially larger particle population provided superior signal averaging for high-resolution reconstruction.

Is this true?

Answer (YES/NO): NO